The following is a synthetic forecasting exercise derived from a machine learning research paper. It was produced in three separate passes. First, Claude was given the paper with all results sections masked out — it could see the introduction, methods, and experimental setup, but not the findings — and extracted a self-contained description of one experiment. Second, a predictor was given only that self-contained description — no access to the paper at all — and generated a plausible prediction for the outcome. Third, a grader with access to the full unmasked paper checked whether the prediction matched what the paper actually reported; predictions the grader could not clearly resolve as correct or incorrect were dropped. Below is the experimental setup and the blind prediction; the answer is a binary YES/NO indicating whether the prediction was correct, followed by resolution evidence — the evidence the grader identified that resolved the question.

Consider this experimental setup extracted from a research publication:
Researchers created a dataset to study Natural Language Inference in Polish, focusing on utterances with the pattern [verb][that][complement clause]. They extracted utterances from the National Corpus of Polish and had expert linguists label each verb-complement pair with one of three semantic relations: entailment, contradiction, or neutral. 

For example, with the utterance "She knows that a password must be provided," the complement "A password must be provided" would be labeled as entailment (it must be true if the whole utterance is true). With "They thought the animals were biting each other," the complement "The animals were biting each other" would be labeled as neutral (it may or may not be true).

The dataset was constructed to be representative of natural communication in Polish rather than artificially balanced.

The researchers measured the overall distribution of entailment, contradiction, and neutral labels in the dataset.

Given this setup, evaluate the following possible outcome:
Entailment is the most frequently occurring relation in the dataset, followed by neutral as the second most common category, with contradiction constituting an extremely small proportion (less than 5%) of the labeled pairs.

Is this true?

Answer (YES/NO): NO